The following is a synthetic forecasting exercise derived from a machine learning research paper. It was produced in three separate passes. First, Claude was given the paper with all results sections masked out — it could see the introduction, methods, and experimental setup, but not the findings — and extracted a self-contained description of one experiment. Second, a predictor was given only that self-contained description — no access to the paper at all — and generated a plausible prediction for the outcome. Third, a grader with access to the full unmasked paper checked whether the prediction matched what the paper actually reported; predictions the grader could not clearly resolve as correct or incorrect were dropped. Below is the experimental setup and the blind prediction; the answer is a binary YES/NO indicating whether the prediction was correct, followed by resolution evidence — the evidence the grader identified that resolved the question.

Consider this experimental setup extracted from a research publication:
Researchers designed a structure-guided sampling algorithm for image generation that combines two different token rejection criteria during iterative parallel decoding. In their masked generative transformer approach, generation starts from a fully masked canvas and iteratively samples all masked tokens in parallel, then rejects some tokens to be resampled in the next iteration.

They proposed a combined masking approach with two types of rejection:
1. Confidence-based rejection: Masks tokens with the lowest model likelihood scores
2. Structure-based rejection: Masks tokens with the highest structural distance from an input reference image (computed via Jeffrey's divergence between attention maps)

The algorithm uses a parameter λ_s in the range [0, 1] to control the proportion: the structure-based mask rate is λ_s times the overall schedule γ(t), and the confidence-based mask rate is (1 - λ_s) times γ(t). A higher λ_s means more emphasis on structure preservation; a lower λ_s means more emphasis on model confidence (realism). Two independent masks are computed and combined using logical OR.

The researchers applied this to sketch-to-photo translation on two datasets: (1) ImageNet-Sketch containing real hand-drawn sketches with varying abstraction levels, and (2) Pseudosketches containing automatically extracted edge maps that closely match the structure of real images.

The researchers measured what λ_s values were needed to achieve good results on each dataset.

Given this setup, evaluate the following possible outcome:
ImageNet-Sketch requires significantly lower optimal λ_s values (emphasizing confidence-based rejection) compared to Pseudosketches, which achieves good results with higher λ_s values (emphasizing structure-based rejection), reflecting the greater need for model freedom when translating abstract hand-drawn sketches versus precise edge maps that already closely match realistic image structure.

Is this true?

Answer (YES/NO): NO